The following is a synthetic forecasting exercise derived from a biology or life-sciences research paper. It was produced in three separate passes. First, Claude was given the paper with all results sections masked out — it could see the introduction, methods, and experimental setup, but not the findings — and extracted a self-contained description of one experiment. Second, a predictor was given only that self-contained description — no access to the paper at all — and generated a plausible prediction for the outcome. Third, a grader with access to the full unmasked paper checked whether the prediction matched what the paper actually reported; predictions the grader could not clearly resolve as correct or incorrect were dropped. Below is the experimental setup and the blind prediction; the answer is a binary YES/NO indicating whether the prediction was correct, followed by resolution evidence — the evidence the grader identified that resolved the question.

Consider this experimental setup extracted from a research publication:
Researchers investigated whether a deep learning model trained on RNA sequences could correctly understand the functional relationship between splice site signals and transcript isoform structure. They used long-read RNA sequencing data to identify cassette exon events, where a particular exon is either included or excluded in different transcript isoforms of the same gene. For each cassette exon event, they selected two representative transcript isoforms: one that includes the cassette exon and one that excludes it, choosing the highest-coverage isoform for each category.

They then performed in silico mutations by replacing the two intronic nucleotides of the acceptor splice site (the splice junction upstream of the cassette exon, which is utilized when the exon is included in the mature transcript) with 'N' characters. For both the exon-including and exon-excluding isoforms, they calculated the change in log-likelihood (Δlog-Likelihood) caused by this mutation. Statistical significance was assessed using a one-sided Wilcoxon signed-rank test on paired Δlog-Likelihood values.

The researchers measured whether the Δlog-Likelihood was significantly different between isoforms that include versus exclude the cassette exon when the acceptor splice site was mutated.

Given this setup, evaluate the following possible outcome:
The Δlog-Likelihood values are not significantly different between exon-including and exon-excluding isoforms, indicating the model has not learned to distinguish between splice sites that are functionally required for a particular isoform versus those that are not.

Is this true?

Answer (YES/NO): NO